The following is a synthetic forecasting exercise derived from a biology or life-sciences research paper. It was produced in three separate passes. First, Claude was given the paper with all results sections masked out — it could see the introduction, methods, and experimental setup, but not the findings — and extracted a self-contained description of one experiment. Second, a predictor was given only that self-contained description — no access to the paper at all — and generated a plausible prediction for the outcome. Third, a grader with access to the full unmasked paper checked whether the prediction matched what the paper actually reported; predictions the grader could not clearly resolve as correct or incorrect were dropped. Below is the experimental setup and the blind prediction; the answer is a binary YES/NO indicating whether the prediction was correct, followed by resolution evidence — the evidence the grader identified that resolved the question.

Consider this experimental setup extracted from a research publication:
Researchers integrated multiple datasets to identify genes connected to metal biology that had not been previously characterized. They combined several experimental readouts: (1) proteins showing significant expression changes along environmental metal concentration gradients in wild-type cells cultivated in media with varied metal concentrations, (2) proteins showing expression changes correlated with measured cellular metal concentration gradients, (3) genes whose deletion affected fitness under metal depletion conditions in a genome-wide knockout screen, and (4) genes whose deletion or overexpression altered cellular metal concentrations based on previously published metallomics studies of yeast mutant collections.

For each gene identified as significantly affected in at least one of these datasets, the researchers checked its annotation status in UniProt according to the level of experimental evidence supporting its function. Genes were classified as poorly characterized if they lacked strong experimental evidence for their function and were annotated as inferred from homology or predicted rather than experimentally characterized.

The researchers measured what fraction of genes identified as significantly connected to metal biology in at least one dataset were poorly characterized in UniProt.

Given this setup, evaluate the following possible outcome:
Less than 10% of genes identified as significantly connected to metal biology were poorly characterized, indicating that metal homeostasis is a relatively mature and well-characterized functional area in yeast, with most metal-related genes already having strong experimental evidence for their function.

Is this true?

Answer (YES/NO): NO